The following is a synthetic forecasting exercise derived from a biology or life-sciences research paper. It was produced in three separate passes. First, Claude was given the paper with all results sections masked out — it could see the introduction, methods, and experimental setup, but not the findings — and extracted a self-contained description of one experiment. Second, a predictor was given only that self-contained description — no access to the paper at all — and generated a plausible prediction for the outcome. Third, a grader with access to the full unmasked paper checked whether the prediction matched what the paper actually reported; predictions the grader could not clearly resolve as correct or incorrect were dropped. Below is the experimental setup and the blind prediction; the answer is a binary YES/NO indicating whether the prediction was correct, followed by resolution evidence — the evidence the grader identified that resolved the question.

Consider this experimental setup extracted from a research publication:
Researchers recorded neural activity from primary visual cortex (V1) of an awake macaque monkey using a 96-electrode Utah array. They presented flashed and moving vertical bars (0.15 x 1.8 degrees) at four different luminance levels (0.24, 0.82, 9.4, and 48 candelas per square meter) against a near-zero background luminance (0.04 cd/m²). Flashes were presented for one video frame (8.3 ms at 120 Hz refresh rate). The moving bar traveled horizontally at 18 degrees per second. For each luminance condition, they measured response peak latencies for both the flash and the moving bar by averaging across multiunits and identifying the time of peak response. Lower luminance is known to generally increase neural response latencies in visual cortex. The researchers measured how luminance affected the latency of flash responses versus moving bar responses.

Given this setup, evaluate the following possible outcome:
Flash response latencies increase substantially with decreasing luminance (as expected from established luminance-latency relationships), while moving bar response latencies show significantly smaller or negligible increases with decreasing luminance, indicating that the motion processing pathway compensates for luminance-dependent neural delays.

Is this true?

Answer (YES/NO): YES